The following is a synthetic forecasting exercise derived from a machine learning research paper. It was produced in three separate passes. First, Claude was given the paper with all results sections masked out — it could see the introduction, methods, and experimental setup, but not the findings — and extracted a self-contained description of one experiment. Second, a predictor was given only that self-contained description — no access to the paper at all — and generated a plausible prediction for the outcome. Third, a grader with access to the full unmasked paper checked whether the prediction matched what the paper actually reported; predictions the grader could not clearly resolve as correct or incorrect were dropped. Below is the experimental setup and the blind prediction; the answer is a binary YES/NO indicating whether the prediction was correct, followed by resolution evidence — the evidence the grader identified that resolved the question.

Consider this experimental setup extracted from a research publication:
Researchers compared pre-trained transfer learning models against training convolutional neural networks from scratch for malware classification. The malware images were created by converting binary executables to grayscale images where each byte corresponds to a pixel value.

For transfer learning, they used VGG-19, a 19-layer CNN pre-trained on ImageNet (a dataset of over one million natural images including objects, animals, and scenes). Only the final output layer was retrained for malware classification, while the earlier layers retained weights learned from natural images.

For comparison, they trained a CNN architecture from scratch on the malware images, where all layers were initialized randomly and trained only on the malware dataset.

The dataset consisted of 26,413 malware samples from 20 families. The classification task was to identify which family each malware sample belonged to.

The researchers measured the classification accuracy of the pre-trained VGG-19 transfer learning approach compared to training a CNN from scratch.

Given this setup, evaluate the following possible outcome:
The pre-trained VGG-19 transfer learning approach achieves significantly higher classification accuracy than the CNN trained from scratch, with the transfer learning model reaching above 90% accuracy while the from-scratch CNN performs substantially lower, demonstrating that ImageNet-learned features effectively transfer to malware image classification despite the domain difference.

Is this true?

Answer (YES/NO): NO